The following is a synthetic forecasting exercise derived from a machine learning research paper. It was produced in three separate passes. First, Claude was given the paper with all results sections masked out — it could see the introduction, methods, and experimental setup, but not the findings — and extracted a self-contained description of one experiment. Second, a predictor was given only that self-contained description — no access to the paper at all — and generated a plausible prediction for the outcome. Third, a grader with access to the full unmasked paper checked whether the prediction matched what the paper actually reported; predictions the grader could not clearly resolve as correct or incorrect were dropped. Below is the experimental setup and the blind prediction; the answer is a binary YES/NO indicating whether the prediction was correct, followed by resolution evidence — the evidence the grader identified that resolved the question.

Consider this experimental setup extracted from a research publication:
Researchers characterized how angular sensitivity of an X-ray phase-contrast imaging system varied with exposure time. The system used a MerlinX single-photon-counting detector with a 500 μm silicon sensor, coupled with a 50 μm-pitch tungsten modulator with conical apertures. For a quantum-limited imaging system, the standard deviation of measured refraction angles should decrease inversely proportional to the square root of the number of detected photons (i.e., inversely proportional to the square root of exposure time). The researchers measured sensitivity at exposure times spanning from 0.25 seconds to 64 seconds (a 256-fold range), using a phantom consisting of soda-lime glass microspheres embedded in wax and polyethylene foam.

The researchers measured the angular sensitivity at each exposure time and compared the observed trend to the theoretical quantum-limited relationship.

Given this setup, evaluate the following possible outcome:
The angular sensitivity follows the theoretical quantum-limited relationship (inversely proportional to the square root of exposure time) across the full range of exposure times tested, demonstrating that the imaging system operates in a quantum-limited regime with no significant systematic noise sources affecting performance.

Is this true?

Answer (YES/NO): NO